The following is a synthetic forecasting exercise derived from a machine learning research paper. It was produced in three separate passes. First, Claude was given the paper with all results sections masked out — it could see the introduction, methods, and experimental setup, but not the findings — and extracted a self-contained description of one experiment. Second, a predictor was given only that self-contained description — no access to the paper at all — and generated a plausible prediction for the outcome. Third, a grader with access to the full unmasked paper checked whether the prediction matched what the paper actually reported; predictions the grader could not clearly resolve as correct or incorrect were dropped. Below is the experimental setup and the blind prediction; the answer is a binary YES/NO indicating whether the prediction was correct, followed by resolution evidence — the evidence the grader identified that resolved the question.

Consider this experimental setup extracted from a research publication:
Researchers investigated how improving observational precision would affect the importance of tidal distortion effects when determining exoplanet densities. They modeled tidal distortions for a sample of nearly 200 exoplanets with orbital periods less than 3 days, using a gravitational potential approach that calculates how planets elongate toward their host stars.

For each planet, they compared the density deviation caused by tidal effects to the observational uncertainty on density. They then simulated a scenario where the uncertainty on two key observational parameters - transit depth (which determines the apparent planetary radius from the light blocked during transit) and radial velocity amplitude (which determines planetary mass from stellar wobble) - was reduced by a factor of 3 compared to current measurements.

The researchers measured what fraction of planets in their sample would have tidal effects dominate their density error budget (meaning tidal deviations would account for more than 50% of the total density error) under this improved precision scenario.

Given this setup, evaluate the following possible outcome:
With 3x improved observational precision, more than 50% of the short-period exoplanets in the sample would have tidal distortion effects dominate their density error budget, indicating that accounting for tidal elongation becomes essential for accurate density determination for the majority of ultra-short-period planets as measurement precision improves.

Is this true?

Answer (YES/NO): NO